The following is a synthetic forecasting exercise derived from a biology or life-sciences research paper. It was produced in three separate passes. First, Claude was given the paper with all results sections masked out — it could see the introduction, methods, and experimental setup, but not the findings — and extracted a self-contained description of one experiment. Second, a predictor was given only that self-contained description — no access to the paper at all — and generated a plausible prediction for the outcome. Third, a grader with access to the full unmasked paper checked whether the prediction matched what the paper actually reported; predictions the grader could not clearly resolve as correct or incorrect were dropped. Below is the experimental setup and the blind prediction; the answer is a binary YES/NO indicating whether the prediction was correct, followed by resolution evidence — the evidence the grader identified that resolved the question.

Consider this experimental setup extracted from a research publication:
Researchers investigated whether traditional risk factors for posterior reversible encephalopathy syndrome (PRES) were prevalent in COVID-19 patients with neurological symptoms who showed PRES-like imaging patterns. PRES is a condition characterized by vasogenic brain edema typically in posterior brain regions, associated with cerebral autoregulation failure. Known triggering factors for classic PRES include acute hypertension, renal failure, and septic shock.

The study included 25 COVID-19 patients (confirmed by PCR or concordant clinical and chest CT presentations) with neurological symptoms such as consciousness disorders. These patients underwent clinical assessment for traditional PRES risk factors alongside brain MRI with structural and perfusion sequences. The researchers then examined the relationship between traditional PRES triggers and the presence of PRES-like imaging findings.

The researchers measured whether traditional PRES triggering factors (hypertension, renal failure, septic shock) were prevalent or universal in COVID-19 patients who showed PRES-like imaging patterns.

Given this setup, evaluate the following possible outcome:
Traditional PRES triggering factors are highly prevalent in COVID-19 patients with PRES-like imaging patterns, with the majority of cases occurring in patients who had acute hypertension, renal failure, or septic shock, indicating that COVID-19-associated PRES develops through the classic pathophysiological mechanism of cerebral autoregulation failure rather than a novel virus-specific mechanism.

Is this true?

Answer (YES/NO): NO